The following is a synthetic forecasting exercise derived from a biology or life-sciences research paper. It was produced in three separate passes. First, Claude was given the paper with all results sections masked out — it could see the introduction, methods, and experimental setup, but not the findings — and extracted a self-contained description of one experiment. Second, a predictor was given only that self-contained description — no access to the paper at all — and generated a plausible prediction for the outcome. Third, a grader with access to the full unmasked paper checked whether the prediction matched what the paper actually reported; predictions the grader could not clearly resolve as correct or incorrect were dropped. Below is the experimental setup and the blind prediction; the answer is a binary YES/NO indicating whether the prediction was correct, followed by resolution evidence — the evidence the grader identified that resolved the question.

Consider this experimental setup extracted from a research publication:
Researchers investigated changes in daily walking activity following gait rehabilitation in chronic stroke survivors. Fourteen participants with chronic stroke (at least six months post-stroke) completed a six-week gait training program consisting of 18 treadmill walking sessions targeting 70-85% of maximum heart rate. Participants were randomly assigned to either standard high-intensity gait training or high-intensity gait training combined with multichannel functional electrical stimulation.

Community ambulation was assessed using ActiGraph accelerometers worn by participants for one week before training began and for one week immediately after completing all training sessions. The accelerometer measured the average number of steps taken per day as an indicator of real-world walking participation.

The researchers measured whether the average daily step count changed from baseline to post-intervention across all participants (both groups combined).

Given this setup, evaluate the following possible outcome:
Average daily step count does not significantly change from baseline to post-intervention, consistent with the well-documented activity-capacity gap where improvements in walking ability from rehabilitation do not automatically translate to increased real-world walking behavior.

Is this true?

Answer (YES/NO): YES